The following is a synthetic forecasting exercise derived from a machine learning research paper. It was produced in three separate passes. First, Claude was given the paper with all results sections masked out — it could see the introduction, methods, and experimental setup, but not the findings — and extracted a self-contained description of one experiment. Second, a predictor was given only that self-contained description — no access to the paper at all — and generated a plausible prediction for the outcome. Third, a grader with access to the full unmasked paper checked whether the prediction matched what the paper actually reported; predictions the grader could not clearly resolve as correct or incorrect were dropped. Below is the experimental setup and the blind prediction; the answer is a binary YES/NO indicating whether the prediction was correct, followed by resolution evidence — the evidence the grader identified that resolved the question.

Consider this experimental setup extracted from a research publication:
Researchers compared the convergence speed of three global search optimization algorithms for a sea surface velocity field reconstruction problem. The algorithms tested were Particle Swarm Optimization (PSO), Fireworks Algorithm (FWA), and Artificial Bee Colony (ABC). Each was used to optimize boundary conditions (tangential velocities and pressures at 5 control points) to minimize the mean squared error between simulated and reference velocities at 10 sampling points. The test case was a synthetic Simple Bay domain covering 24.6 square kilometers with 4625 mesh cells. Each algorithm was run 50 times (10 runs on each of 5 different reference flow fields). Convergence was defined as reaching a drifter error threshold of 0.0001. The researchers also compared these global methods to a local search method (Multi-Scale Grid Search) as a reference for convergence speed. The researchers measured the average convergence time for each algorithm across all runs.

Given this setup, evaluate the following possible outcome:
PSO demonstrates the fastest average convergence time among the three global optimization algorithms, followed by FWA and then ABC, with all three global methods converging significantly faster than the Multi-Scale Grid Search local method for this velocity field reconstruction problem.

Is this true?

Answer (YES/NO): NO